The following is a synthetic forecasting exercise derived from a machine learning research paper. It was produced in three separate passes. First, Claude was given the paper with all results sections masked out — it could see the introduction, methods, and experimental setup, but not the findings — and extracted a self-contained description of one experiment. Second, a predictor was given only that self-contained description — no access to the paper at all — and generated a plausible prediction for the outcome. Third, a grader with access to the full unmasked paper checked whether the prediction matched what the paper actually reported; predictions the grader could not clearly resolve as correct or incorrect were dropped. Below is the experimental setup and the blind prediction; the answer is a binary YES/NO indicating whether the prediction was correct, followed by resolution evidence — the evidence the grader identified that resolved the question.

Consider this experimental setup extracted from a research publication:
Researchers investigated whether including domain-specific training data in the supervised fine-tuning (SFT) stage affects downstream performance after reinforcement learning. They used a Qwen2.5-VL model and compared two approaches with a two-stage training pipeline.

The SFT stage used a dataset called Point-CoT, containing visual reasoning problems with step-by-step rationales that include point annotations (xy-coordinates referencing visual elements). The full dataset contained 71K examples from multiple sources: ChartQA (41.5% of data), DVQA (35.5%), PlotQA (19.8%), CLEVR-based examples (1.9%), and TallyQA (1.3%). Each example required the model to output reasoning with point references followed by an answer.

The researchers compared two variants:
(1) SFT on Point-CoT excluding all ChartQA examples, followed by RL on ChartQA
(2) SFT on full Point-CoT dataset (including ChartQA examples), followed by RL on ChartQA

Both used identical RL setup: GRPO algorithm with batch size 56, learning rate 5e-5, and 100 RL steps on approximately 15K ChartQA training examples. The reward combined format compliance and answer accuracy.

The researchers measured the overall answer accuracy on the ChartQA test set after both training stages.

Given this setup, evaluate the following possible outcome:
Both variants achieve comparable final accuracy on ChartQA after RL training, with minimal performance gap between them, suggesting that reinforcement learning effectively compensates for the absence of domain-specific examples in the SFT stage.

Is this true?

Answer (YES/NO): NO